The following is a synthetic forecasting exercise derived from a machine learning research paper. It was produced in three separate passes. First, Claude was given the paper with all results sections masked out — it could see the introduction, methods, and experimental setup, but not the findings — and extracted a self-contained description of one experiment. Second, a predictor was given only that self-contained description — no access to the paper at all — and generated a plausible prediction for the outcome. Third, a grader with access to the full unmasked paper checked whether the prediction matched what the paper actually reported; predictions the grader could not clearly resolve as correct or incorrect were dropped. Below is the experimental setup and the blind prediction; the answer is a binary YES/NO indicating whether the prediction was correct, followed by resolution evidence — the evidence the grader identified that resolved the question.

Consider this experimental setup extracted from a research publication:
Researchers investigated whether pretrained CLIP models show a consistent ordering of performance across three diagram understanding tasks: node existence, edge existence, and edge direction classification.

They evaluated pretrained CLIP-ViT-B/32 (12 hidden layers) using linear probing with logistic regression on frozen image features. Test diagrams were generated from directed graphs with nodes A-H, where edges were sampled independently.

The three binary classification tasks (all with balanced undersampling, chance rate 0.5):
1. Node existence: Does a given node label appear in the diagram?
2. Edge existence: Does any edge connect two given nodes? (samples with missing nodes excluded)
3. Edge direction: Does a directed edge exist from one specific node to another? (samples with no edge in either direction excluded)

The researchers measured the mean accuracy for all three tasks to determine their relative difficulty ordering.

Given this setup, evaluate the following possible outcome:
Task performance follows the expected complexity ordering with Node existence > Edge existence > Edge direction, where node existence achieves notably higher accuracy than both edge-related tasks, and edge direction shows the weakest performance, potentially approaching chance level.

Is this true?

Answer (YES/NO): YES